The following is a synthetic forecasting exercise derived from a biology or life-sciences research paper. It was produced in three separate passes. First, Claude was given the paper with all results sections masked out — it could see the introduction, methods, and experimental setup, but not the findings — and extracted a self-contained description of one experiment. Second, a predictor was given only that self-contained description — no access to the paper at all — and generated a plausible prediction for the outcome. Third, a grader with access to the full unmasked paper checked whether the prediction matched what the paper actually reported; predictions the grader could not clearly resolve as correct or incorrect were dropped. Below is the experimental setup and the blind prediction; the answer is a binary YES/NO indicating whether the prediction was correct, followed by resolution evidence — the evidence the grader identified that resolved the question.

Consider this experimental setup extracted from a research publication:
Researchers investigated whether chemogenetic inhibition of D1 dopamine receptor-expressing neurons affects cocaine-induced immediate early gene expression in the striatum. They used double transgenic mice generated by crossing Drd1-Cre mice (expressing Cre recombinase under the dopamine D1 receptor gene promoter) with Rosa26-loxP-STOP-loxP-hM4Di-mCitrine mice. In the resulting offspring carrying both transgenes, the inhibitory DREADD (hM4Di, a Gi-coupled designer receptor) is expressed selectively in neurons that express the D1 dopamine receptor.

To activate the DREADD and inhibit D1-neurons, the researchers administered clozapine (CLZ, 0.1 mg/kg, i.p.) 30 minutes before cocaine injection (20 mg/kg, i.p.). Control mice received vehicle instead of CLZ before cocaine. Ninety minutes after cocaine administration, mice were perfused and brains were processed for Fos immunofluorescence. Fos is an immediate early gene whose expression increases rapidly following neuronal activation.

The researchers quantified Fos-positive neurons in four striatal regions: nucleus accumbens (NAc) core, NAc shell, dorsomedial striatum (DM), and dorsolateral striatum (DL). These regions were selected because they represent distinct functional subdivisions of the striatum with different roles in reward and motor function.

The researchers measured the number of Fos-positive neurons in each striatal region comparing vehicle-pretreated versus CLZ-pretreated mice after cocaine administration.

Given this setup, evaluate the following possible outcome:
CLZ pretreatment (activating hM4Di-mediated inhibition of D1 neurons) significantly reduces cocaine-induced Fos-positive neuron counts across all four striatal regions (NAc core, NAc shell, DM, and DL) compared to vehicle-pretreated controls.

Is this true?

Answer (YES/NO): NO